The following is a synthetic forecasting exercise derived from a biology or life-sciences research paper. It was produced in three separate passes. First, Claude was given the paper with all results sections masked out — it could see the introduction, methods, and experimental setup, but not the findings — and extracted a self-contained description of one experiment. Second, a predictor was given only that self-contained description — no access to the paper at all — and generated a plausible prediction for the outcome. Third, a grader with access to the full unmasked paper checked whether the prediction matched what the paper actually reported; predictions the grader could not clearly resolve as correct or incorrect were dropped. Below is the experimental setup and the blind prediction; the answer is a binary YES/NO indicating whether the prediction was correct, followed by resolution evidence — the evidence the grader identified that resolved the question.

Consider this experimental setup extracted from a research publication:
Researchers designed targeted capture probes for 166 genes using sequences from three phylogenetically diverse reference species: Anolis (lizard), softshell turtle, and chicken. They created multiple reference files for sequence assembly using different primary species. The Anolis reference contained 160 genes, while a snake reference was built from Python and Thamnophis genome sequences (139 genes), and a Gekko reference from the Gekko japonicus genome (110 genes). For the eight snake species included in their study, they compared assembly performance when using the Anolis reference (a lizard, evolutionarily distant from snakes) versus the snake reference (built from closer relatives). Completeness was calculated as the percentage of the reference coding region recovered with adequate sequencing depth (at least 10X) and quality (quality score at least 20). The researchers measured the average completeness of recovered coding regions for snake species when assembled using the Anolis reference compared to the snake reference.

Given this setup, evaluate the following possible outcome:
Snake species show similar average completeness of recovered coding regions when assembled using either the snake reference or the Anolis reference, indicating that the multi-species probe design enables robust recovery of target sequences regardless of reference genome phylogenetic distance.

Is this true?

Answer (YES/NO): NO